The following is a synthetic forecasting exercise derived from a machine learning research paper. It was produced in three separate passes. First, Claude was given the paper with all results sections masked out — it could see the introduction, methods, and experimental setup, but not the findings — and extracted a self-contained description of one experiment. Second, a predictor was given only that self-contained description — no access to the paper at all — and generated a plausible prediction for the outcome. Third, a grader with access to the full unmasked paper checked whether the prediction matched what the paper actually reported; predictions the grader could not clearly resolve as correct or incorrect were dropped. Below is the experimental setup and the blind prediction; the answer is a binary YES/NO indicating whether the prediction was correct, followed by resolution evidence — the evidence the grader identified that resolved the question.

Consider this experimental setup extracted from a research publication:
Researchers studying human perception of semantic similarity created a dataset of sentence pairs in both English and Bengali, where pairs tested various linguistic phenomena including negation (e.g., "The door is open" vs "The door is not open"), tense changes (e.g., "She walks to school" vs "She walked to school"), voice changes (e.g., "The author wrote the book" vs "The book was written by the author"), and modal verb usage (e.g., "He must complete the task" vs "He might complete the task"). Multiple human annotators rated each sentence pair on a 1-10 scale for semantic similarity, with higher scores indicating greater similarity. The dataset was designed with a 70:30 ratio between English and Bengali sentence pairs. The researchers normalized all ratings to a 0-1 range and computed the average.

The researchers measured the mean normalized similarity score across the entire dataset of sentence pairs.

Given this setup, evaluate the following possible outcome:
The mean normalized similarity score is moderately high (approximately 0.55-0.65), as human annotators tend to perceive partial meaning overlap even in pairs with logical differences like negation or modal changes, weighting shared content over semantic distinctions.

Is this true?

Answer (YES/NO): NO